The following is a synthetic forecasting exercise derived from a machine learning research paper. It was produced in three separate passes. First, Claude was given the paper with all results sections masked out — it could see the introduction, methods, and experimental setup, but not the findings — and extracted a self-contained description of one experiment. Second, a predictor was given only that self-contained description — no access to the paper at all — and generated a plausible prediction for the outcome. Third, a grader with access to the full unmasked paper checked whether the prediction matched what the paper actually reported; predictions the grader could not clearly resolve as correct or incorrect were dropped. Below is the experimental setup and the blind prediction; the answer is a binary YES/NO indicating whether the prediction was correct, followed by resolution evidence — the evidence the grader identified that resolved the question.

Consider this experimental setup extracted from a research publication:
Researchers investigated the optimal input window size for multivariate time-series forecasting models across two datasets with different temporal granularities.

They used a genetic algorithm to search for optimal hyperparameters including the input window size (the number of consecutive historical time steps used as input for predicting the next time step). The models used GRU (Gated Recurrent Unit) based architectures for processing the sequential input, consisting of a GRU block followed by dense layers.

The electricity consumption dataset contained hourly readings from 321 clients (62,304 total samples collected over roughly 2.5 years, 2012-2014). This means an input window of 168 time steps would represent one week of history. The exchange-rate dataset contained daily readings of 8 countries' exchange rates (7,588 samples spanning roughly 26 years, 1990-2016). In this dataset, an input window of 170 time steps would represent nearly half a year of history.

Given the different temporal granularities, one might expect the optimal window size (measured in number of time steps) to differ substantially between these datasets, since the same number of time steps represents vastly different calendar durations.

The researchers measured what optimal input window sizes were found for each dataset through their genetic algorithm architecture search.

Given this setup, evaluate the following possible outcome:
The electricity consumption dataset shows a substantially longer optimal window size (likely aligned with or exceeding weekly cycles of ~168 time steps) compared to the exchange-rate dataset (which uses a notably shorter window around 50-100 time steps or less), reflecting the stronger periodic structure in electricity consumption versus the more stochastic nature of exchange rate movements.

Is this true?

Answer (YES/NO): NO